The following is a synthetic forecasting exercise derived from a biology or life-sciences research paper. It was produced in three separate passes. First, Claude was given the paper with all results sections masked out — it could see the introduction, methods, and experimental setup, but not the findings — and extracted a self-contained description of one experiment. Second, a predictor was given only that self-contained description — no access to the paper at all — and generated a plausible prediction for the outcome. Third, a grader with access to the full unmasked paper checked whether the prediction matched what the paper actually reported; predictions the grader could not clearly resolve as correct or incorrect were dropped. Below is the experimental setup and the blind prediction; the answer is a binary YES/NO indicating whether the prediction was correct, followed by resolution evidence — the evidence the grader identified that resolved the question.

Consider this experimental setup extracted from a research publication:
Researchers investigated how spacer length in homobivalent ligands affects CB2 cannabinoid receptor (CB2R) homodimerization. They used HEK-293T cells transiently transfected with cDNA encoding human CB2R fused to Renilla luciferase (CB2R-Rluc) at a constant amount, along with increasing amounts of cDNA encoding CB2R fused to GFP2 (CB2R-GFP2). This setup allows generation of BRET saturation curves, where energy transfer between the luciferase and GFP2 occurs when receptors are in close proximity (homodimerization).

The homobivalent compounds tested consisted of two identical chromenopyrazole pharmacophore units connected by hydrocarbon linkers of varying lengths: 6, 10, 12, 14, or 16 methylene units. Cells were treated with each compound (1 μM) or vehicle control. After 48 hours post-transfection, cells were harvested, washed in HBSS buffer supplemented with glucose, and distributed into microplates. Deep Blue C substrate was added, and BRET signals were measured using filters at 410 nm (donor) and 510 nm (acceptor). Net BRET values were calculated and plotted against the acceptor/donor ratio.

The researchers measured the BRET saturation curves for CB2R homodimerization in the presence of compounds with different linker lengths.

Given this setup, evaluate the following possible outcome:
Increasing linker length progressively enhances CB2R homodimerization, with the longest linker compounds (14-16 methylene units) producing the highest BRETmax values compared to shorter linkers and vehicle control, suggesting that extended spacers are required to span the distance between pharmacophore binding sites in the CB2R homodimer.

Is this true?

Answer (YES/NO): NO